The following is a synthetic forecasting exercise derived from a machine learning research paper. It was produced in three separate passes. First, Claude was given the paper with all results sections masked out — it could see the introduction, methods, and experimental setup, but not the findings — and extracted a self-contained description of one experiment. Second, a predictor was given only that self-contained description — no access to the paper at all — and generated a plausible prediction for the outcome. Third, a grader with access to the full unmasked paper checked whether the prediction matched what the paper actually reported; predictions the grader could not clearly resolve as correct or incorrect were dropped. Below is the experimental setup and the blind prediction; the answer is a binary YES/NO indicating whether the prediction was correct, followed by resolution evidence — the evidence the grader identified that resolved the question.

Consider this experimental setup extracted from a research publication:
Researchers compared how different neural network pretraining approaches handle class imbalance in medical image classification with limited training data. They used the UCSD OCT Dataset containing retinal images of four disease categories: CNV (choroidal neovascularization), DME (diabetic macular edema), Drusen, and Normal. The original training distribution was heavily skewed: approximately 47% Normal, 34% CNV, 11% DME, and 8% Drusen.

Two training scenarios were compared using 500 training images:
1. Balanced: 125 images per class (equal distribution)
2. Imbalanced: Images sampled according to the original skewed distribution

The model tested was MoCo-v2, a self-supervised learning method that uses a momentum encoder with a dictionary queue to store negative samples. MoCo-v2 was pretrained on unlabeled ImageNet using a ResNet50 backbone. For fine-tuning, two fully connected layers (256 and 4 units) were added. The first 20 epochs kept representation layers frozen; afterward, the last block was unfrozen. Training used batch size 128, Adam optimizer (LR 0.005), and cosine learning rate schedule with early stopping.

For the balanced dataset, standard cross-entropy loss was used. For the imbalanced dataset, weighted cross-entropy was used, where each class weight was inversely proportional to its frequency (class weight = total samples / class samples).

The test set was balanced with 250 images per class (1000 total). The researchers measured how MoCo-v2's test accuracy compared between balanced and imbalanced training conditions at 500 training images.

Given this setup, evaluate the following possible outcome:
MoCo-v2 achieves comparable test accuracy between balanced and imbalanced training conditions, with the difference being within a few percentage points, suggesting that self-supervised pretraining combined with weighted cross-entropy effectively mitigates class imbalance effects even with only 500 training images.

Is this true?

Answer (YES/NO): NO